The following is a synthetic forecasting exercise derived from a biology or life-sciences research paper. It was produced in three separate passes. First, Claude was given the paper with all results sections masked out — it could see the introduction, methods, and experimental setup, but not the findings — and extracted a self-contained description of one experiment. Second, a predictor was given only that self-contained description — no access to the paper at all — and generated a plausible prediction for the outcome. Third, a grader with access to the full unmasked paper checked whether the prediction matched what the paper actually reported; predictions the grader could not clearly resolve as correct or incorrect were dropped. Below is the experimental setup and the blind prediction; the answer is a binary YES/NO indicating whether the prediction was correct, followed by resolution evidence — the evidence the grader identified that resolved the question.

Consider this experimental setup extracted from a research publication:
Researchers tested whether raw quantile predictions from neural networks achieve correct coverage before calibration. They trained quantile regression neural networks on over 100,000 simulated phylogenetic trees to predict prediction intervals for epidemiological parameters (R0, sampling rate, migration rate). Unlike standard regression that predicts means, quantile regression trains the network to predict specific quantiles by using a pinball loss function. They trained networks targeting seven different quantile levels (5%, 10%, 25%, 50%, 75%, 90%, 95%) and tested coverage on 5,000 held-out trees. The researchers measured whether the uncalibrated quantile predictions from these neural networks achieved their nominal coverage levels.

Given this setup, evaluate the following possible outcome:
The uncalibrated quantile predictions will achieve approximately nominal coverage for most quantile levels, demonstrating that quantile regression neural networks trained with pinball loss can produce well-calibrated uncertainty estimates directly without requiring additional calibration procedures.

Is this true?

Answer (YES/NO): NO